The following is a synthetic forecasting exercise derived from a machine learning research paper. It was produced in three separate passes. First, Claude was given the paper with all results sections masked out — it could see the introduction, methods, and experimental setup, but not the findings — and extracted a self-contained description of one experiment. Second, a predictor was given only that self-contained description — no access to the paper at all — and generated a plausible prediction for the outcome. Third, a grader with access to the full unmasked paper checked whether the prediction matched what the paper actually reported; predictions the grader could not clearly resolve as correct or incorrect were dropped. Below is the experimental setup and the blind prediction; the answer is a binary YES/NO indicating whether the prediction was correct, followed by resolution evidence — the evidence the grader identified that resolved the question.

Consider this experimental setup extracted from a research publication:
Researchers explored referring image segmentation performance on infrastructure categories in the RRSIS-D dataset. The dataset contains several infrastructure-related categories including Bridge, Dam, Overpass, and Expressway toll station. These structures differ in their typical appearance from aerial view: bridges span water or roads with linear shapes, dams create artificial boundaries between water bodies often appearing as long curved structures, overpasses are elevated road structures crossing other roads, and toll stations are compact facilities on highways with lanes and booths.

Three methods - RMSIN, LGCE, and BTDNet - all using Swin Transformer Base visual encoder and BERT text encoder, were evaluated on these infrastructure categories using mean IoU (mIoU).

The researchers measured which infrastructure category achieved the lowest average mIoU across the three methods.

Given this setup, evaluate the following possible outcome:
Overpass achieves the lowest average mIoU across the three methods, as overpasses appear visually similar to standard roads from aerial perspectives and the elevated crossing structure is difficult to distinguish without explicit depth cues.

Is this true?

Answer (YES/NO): NO